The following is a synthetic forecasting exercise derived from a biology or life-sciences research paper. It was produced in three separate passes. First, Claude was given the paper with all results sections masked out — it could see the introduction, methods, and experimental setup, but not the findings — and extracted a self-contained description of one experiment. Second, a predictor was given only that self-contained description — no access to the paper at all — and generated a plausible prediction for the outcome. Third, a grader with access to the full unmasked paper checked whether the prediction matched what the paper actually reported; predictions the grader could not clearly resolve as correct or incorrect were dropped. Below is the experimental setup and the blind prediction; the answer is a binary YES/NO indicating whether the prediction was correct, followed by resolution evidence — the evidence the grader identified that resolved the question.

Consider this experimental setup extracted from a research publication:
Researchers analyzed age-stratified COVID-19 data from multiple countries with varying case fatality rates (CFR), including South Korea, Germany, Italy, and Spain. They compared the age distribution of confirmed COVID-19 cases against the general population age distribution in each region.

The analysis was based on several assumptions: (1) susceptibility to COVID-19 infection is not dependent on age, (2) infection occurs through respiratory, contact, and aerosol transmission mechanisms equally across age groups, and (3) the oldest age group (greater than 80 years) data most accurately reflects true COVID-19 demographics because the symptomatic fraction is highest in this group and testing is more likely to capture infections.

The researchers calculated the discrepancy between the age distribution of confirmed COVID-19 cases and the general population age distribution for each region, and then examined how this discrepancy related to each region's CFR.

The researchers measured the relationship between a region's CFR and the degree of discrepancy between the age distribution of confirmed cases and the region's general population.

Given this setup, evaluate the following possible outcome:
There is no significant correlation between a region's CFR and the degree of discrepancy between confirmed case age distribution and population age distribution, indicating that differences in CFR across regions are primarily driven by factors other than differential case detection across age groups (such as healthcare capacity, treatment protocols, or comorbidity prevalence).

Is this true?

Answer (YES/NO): NO